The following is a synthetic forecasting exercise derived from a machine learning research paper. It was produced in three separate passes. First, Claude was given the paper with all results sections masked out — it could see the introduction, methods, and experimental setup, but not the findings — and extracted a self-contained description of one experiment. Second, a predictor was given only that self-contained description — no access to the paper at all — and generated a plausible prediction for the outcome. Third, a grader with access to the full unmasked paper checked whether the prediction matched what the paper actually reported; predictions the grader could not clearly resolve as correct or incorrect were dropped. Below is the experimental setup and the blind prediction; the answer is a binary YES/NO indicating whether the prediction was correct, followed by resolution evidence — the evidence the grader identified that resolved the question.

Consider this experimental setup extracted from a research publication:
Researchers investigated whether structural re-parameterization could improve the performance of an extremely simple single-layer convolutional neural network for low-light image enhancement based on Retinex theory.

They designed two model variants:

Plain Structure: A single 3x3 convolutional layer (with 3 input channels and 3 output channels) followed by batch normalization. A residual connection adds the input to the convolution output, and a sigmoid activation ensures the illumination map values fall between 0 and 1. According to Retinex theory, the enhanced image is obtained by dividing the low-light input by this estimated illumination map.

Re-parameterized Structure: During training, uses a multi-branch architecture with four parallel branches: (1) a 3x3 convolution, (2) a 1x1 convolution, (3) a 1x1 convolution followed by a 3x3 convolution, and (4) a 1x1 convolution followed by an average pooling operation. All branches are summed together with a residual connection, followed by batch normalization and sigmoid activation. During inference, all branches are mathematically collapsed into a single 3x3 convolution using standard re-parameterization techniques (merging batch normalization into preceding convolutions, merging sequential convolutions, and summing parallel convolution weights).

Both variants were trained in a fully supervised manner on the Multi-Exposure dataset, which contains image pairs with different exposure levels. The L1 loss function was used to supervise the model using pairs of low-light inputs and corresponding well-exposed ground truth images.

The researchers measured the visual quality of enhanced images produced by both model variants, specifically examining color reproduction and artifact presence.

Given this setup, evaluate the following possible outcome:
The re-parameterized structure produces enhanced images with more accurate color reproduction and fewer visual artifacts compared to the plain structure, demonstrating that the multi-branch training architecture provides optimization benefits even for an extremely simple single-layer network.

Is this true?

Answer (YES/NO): YES